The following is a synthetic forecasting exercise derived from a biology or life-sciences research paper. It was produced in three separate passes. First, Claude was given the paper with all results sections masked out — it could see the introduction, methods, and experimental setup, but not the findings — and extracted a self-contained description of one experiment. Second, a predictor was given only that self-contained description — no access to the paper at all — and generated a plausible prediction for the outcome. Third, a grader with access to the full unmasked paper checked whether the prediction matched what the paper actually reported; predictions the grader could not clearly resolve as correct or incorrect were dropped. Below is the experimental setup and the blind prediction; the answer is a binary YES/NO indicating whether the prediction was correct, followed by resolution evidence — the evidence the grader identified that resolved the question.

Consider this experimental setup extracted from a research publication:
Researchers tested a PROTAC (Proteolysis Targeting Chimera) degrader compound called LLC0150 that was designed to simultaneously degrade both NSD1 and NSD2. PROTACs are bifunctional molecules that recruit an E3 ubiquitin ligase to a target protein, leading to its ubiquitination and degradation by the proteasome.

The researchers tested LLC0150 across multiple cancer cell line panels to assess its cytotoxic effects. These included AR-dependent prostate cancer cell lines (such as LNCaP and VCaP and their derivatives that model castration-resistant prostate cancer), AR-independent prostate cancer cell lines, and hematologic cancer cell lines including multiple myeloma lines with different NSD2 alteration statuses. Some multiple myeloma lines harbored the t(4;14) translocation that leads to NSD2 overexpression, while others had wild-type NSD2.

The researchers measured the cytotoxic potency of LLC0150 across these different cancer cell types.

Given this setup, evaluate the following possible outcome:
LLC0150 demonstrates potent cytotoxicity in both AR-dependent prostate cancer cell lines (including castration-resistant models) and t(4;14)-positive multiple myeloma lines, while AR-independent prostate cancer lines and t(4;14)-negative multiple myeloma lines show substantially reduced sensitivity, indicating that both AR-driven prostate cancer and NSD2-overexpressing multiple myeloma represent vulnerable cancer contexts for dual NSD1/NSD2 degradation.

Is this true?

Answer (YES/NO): NO